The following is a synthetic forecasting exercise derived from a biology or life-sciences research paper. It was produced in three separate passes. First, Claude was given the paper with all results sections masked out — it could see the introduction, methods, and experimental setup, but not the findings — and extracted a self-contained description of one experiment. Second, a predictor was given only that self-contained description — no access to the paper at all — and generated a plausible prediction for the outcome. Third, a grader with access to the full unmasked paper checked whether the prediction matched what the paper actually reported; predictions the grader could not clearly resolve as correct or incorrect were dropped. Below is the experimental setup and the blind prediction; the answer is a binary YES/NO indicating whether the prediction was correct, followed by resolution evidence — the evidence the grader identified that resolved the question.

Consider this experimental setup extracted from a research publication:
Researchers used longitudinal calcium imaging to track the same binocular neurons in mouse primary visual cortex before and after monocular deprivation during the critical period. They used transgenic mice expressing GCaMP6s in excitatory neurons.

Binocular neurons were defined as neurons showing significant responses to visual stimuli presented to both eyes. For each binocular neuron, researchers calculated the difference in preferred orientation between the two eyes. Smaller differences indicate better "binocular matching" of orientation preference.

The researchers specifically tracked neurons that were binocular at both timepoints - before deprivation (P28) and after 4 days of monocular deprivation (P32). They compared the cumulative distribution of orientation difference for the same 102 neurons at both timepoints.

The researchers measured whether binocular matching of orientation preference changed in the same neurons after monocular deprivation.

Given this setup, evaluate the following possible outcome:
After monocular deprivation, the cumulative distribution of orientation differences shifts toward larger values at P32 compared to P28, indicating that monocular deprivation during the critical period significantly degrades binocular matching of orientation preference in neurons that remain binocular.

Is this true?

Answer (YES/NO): YES